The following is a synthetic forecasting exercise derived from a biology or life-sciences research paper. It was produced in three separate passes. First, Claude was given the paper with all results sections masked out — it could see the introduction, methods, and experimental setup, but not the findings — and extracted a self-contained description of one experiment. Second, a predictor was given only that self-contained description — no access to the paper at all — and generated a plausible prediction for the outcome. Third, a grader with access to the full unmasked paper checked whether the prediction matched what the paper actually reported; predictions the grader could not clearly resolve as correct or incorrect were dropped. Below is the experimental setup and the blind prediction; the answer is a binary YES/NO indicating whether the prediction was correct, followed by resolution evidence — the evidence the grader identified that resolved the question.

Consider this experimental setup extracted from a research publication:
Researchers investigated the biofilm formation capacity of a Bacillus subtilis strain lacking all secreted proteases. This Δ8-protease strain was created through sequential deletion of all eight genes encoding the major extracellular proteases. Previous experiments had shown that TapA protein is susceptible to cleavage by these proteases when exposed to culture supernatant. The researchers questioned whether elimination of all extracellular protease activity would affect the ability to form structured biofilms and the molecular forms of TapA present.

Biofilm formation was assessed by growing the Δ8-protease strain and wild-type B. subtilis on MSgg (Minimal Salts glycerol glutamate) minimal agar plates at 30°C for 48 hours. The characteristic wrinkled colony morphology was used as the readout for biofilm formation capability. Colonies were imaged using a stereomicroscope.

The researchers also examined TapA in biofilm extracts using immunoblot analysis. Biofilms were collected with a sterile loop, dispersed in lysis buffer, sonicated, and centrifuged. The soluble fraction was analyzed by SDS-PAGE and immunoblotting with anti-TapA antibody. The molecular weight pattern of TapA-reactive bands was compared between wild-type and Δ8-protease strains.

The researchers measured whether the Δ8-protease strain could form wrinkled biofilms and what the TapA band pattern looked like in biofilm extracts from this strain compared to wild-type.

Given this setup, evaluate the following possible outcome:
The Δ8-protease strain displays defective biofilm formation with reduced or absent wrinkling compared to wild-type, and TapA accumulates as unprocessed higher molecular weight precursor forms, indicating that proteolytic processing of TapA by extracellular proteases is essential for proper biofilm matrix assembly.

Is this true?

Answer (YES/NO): NO